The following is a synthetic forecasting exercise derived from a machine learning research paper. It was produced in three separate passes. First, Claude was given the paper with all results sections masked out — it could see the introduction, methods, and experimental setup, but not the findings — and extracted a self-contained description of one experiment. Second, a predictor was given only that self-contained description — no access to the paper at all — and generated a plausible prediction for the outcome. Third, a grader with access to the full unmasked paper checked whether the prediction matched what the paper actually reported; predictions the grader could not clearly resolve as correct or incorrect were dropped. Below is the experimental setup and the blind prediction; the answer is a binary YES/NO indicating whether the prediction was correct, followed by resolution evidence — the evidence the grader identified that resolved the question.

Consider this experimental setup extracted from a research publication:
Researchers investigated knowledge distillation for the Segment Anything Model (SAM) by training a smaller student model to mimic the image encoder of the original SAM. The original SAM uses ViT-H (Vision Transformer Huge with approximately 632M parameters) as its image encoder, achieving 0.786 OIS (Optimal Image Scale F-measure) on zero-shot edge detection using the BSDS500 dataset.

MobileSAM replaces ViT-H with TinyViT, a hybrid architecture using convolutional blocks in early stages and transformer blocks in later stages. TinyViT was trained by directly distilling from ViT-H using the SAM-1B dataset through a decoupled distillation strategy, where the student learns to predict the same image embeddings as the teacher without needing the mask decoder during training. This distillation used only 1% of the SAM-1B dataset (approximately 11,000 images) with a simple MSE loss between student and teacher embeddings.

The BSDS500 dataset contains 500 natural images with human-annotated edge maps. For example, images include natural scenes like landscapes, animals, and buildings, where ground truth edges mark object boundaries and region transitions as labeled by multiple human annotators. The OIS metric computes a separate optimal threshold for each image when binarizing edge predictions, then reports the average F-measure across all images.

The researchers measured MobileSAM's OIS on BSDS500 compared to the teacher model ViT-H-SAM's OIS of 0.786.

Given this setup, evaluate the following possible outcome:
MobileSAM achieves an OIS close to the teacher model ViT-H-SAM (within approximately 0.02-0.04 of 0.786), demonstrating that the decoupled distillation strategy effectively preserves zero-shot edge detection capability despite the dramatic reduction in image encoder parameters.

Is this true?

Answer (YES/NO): YES